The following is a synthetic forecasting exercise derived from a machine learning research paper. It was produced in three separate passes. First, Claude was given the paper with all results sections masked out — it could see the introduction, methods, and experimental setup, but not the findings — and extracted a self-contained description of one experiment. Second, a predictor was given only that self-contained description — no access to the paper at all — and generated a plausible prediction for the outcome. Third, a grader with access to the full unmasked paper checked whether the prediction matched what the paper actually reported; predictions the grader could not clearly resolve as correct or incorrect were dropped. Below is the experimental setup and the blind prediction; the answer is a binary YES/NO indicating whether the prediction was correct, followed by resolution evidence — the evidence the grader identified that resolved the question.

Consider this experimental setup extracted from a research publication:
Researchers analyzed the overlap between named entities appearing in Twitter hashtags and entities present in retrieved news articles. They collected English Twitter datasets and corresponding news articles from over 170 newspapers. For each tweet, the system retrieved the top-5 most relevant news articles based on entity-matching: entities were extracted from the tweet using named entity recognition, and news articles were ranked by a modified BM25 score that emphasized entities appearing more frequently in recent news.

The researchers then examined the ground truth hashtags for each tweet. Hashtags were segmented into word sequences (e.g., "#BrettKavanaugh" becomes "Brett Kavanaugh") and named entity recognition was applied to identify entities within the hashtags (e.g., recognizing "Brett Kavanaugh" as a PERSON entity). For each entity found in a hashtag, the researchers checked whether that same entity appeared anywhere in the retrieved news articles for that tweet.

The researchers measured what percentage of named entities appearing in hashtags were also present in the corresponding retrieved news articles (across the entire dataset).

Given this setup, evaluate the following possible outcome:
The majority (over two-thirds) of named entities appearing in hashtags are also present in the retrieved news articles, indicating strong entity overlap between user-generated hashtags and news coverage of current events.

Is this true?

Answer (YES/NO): NO